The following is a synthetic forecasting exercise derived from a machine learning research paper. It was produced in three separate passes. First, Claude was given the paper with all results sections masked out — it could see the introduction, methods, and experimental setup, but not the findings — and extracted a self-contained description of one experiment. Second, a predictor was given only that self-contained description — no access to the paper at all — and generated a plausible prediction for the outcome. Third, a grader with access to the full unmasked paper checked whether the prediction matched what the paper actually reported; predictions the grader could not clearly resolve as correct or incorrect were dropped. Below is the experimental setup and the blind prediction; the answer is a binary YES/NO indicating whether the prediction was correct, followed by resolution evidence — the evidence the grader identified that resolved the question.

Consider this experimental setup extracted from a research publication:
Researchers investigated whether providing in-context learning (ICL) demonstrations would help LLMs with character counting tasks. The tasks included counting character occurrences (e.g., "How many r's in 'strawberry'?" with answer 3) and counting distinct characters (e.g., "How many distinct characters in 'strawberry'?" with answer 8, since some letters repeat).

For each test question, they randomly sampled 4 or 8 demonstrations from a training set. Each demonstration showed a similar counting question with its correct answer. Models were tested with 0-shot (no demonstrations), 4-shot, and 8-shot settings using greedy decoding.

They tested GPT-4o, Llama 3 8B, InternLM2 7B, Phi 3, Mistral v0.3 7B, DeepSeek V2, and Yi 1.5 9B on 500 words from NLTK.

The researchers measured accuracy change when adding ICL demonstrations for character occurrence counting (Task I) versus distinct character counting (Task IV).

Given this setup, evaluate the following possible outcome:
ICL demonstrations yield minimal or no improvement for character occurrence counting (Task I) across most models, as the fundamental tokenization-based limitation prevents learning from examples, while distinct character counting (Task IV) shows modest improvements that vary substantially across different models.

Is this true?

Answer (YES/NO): NO